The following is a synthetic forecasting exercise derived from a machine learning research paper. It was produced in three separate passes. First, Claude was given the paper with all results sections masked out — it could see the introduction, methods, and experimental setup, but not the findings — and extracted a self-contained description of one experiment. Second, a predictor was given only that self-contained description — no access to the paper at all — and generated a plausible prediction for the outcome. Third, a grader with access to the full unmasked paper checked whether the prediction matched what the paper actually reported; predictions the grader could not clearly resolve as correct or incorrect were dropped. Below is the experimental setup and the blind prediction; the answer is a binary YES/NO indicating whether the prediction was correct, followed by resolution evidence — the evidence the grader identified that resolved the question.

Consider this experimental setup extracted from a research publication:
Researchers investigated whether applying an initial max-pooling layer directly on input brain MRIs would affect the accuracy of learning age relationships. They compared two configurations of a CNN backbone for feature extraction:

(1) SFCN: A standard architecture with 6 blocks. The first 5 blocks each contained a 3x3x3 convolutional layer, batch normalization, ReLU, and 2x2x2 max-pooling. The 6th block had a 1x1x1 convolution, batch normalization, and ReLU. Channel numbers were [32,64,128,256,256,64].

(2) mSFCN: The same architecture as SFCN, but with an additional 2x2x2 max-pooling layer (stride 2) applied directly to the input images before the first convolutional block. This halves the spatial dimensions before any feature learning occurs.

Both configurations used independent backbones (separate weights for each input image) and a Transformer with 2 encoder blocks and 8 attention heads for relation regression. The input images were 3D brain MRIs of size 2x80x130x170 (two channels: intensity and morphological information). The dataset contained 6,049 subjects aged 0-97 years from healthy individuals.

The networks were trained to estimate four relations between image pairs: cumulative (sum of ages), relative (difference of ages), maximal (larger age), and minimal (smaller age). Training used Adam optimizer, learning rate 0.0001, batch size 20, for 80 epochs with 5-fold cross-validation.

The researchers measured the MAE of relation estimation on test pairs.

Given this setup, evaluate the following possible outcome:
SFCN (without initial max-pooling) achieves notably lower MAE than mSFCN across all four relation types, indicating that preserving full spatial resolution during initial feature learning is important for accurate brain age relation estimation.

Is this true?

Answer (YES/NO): NO